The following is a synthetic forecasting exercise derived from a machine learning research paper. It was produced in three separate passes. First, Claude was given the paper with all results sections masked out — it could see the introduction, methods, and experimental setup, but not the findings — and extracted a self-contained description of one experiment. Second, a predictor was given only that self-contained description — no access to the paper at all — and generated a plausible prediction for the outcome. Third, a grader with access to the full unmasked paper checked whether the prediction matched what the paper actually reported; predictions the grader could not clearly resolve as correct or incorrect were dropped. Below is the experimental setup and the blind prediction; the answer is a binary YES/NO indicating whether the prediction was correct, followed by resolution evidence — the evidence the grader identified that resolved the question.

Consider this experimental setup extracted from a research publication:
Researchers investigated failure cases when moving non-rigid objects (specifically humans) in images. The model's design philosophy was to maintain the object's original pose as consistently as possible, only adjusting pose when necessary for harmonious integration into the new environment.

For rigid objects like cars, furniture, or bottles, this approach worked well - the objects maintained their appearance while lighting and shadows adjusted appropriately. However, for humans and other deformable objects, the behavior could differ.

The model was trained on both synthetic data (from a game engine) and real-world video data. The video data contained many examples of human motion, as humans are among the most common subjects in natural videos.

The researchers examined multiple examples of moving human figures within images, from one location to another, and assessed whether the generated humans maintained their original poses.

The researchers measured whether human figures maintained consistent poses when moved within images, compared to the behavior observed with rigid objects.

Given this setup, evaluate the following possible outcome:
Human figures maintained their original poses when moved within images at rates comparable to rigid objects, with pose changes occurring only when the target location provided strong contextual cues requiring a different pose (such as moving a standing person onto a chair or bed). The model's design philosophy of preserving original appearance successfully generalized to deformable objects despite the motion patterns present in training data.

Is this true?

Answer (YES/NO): NO